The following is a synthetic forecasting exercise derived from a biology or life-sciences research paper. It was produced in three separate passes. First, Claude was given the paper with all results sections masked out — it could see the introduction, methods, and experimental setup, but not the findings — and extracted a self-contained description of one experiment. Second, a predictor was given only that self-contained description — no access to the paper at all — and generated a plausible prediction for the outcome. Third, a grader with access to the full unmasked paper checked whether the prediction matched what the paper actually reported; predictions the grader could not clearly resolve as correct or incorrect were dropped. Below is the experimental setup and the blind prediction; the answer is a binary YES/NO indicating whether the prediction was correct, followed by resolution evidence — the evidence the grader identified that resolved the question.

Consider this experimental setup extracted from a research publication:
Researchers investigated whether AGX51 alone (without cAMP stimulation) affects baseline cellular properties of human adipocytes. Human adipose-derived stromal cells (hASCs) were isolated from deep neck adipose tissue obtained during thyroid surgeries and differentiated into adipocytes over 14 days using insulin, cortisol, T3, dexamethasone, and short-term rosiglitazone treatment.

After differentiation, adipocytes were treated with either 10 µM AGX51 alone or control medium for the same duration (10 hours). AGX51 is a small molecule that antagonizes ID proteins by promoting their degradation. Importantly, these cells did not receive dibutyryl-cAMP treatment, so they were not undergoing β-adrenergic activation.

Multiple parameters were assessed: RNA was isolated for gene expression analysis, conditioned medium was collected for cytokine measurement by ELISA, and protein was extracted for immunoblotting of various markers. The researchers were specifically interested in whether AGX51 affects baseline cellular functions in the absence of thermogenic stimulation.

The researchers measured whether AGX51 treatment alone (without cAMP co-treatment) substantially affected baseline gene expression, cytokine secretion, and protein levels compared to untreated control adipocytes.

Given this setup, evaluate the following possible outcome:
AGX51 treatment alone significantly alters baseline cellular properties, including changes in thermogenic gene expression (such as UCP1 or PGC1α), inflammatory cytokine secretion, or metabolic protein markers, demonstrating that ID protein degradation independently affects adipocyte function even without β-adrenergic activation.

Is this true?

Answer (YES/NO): NO